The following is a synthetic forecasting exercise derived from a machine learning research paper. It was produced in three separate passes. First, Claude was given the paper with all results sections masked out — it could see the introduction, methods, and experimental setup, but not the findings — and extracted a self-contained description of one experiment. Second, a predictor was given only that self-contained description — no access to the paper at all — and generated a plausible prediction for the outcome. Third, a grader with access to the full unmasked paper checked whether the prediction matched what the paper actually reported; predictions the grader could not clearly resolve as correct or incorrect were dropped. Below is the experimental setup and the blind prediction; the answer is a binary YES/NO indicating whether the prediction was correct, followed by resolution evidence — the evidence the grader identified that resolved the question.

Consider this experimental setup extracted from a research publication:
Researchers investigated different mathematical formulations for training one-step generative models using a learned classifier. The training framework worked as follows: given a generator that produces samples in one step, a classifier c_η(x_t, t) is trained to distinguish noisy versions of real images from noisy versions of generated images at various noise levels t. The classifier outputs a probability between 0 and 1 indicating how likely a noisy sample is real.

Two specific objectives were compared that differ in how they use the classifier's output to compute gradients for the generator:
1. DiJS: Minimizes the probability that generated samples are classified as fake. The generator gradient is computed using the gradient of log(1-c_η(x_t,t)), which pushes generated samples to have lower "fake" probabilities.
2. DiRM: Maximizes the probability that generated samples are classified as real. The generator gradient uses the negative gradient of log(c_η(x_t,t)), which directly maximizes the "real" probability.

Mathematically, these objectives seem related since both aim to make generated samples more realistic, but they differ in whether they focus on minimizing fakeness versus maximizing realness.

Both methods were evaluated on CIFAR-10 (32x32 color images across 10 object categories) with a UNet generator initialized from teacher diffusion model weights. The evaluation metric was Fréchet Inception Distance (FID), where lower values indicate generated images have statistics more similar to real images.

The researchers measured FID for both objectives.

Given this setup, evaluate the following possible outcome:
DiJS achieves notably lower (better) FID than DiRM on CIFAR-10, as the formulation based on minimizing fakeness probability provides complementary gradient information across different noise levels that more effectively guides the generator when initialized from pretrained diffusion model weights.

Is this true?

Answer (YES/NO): YES